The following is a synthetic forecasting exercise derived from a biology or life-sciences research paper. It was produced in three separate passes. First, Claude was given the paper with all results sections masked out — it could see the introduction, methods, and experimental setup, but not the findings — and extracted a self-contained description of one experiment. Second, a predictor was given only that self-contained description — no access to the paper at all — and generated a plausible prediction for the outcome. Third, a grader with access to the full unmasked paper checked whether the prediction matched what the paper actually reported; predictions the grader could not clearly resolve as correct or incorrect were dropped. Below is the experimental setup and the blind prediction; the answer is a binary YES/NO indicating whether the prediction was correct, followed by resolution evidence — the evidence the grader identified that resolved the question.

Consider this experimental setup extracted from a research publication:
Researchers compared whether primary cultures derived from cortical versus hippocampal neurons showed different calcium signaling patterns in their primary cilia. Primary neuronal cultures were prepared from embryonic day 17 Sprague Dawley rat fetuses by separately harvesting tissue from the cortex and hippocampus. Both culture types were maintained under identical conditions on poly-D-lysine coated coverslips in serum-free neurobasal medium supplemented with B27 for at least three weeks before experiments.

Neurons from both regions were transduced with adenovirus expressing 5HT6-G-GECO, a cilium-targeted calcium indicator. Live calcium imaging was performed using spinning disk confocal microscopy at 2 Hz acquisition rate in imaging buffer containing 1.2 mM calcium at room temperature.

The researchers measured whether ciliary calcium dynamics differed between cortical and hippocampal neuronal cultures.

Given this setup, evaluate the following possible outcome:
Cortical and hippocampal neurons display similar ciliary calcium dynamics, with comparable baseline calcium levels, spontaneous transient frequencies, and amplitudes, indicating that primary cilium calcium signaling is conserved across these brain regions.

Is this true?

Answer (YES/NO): YES